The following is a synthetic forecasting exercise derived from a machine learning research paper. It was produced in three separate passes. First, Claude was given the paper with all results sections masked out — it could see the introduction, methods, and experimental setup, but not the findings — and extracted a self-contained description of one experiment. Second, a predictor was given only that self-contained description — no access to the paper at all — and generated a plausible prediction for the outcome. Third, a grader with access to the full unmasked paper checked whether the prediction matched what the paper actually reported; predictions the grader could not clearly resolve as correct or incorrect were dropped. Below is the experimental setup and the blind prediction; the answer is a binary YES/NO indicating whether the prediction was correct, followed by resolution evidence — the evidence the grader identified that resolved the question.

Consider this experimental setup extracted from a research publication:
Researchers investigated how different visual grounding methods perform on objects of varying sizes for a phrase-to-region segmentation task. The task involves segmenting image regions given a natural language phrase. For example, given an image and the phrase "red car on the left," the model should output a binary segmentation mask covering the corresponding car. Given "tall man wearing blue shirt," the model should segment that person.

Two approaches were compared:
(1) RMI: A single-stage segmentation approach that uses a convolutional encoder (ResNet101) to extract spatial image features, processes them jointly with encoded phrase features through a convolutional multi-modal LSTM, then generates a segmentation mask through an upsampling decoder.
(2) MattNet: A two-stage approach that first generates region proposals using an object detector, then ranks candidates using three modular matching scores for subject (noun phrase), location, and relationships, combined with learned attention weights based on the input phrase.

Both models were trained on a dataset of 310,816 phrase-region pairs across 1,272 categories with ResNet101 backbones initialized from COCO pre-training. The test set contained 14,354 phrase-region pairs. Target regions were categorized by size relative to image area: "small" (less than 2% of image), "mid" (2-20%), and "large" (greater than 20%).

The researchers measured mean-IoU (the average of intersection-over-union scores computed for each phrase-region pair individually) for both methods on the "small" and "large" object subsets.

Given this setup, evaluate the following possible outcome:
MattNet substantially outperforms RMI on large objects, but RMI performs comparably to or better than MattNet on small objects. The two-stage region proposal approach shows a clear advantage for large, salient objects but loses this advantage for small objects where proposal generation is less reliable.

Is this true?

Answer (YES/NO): NO